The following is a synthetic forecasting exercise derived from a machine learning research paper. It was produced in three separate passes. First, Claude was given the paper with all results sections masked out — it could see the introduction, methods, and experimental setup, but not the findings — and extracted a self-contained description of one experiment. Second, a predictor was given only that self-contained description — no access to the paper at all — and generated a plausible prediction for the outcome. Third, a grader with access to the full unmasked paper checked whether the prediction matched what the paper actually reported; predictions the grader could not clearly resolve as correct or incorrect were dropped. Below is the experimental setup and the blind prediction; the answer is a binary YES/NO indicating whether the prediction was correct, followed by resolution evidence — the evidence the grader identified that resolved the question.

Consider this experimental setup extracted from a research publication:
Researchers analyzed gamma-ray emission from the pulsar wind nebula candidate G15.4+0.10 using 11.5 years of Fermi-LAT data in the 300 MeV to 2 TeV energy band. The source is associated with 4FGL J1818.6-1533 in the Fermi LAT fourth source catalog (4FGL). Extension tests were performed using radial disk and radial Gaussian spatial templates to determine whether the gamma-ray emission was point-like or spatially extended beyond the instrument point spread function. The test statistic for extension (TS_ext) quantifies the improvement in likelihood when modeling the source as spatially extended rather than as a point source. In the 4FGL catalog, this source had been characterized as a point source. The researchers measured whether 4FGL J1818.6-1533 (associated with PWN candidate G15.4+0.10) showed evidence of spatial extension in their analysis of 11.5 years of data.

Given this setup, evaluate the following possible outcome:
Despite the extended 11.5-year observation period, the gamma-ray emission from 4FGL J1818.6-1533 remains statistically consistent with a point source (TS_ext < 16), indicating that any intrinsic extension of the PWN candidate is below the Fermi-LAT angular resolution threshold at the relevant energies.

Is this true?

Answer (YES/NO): NO